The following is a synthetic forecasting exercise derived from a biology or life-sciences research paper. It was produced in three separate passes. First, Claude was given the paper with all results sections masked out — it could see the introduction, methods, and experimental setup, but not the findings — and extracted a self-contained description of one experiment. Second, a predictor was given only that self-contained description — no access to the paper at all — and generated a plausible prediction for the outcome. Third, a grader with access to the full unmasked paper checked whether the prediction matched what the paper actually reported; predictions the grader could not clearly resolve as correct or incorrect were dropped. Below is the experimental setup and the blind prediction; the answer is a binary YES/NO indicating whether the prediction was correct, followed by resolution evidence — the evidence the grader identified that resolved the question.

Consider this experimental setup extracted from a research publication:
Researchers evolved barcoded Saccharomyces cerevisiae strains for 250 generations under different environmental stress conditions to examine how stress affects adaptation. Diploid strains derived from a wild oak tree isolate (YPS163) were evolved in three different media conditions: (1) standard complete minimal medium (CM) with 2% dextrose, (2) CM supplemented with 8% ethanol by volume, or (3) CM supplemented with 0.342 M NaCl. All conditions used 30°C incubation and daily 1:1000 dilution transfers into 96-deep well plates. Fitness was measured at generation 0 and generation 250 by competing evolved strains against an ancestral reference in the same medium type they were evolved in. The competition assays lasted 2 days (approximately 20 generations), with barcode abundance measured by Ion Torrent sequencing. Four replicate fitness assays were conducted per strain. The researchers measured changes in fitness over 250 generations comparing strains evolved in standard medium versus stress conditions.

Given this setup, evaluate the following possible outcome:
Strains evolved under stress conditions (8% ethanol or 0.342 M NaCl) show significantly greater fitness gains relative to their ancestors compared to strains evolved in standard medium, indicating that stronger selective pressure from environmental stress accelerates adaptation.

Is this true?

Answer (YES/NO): NO